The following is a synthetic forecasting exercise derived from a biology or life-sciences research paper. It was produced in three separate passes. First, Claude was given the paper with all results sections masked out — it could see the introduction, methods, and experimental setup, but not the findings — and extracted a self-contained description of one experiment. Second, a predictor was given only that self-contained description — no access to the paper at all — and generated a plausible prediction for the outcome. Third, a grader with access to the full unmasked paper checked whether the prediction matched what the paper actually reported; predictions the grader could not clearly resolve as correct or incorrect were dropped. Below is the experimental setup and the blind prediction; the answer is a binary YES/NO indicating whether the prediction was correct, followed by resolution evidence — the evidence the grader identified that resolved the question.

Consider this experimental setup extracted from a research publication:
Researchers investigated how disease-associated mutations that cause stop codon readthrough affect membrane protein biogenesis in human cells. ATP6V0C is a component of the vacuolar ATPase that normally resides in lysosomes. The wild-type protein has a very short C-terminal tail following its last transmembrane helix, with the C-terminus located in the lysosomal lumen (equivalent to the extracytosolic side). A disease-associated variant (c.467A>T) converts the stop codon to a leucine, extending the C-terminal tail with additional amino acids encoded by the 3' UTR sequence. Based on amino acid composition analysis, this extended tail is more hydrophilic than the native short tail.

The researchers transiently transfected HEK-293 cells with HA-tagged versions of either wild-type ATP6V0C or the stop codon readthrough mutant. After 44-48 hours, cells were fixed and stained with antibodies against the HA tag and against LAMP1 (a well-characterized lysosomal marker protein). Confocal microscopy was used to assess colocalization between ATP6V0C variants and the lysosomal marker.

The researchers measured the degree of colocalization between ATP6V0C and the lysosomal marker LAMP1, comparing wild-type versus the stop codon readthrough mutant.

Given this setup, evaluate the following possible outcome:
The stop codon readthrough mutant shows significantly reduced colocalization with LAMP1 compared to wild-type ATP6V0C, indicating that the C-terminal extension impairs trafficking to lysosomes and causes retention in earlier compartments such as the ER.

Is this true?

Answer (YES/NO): YES